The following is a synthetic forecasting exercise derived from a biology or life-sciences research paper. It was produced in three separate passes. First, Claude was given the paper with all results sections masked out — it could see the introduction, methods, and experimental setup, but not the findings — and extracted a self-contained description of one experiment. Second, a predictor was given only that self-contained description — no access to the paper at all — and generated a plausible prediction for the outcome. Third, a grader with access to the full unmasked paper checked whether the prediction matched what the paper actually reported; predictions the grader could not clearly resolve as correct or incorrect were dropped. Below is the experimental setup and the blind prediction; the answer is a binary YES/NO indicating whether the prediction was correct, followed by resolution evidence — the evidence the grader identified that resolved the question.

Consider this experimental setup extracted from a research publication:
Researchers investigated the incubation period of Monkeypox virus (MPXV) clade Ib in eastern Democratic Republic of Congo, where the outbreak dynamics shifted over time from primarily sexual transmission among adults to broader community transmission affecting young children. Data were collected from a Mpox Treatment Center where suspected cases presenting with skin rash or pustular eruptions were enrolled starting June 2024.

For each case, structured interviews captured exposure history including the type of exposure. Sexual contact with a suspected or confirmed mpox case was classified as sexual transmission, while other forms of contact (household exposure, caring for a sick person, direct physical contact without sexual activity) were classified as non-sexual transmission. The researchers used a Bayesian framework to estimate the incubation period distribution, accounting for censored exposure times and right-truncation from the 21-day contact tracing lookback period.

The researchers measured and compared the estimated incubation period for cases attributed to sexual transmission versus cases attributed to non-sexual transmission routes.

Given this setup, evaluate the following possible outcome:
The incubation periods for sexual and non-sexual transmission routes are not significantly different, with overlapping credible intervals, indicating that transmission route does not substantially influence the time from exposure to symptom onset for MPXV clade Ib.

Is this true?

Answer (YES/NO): NO